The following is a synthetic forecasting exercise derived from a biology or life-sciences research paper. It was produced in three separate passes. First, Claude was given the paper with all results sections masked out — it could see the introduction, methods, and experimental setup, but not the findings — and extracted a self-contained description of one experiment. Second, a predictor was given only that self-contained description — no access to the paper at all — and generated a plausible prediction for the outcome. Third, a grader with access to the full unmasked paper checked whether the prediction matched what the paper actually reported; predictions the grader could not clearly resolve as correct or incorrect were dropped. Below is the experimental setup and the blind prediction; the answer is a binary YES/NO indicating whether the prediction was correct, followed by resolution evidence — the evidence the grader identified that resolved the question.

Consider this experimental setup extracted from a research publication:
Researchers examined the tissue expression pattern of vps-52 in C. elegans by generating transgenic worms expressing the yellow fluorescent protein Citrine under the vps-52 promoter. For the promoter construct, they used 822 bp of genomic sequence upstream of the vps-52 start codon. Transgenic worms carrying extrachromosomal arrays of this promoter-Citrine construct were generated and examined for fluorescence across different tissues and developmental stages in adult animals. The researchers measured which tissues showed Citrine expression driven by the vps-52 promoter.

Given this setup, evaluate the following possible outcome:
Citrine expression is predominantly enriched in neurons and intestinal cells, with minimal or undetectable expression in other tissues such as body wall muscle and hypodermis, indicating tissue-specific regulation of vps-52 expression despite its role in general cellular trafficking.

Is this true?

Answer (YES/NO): NO